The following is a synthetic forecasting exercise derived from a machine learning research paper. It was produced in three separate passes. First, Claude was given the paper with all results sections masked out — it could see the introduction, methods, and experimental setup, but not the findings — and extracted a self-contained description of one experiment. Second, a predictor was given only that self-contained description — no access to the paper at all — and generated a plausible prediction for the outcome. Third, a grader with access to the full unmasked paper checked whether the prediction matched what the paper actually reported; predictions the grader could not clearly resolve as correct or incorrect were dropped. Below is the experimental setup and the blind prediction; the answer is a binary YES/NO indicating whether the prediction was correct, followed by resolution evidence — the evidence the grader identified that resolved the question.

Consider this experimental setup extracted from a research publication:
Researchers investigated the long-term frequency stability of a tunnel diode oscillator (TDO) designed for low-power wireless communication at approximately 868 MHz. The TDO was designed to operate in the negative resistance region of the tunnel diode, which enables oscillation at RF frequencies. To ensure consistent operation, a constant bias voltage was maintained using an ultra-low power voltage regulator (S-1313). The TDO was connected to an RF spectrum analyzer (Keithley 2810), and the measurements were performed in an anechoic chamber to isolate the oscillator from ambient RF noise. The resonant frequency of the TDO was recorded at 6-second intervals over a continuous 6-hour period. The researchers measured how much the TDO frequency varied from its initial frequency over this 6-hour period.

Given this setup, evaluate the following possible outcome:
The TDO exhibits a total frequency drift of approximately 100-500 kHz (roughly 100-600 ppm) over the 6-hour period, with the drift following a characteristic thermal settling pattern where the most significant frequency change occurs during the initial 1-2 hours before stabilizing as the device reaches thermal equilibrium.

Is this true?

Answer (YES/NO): NO